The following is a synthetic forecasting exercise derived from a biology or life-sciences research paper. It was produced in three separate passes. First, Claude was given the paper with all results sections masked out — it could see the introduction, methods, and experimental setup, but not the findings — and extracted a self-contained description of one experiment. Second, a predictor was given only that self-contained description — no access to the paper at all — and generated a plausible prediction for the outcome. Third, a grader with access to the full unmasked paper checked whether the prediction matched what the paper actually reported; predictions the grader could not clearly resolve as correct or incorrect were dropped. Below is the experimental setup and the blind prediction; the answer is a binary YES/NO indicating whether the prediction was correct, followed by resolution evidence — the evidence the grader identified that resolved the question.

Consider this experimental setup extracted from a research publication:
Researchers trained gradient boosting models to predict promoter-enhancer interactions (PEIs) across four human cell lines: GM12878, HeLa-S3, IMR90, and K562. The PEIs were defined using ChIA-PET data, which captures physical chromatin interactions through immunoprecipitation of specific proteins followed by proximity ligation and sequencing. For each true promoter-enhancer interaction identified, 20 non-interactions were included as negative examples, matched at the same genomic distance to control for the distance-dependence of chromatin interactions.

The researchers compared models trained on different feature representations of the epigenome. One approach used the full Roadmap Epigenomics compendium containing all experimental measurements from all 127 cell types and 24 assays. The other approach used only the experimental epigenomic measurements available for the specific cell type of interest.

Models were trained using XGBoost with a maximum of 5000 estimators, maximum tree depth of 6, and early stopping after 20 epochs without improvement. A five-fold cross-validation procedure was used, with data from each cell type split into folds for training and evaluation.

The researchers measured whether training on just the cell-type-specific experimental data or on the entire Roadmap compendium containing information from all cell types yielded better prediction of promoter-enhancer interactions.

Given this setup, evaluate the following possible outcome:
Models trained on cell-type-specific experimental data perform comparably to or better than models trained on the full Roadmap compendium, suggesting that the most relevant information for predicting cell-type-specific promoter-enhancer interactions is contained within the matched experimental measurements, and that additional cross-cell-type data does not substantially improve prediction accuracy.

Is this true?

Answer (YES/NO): NO